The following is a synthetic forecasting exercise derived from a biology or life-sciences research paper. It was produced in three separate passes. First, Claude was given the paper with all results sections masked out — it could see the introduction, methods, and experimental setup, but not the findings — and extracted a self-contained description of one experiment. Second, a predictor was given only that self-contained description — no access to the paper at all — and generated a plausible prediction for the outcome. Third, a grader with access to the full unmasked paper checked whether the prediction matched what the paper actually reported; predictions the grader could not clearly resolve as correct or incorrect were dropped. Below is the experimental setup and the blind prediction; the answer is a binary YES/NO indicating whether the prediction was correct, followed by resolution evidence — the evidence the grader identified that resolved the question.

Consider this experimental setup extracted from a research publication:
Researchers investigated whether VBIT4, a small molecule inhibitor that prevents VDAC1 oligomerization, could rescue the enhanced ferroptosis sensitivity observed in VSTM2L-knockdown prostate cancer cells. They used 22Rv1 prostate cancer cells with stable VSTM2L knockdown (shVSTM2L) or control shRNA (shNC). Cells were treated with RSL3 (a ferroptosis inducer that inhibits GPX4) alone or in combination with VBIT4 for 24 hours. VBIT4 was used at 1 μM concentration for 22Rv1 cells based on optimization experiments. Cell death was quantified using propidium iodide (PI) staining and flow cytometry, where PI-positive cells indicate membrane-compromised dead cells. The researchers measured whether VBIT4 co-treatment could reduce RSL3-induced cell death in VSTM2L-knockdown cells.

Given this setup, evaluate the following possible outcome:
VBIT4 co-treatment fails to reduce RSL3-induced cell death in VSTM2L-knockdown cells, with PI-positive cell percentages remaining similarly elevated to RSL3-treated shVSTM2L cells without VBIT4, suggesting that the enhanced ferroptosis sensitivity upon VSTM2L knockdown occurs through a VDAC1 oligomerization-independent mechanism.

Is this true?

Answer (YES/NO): NO